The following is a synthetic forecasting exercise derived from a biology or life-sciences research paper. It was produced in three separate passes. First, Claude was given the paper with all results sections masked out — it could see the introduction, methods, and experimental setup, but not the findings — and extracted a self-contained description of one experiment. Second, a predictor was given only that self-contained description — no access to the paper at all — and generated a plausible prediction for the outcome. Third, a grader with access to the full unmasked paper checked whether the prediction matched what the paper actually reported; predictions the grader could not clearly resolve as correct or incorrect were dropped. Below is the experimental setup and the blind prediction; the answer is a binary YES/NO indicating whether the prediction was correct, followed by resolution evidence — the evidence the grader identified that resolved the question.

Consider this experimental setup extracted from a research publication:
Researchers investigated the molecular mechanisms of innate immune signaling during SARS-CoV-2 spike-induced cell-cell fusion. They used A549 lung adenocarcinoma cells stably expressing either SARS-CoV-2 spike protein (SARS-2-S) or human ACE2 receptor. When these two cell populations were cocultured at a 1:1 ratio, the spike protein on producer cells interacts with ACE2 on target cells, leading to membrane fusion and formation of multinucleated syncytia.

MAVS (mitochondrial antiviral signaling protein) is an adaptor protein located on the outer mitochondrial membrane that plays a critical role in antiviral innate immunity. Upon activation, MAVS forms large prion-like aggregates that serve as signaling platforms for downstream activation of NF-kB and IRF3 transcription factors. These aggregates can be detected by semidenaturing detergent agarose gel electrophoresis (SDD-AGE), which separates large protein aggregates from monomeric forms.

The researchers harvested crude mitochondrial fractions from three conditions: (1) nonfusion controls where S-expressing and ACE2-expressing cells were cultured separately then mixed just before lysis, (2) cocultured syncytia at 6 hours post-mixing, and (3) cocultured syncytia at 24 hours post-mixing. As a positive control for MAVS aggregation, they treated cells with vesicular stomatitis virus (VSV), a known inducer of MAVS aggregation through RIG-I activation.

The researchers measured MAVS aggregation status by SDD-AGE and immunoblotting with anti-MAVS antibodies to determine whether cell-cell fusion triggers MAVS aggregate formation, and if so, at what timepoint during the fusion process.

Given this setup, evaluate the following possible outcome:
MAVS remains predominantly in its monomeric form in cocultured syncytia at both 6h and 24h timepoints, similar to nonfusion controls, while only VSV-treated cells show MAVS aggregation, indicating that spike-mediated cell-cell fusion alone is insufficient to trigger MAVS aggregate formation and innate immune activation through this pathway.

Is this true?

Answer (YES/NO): NO